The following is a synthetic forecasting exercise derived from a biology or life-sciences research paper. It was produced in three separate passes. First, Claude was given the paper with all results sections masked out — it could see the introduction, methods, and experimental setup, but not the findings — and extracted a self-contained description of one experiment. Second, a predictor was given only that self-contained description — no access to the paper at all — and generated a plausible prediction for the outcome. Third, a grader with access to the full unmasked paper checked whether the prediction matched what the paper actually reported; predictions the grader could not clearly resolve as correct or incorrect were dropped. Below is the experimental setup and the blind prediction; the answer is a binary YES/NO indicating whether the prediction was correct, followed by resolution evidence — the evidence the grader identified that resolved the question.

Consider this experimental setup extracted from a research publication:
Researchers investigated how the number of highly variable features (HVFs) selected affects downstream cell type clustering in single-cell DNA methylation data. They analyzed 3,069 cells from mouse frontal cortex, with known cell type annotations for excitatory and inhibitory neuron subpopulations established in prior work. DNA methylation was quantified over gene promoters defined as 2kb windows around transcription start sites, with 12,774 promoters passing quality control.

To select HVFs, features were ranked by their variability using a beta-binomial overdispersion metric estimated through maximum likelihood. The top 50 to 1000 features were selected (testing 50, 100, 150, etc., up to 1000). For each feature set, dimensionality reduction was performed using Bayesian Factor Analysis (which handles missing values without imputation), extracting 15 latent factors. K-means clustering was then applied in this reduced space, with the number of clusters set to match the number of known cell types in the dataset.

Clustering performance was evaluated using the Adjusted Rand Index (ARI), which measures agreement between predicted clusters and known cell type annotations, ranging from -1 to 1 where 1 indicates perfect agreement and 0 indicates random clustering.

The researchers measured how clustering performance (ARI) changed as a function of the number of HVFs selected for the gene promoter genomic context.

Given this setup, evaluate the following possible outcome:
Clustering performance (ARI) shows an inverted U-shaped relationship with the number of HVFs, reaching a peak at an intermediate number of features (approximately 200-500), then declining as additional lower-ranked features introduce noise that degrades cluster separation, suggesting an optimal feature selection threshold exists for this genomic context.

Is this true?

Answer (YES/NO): NO